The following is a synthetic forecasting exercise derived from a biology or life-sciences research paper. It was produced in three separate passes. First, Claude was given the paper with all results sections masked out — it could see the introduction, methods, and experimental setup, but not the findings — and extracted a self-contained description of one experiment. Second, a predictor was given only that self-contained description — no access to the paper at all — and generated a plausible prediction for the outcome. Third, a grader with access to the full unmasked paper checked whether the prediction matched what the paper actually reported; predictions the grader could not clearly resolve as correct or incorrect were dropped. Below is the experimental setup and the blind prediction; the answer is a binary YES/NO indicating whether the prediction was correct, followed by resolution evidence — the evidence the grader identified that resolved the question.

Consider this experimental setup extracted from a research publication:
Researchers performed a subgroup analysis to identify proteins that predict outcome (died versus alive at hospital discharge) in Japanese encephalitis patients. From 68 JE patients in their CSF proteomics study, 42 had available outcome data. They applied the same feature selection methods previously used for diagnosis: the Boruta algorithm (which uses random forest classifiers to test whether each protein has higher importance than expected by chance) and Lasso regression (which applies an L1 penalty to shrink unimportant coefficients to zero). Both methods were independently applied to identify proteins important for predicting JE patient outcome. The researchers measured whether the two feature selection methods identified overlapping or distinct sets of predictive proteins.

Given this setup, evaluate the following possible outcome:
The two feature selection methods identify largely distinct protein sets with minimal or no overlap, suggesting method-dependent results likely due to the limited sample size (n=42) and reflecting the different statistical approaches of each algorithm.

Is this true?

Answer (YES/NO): NO